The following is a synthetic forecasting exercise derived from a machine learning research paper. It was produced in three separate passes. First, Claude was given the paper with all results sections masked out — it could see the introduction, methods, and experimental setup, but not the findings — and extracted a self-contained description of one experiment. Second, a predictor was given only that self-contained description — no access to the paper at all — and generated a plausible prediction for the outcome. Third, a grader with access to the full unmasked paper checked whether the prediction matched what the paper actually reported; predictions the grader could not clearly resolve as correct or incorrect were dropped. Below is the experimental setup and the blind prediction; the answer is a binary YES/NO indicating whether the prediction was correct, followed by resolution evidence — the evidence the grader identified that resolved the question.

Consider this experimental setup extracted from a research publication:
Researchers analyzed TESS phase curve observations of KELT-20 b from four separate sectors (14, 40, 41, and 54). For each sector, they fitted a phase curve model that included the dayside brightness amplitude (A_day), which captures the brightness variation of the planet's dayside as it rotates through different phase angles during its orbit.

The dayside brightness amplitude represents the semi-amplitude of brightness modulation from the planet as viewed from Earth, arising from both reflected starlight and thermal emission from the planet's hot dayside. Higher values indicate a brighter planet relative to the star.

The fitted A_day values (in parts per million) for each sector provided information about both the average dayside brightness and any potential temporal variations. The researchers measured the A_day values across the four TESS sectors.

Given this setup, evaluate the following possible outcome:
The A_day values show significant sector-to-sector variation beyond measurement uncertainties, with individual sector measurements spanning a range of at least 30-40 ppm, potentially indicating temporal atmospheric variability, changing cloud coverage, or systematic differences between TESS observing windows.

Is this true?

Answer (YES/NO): NO